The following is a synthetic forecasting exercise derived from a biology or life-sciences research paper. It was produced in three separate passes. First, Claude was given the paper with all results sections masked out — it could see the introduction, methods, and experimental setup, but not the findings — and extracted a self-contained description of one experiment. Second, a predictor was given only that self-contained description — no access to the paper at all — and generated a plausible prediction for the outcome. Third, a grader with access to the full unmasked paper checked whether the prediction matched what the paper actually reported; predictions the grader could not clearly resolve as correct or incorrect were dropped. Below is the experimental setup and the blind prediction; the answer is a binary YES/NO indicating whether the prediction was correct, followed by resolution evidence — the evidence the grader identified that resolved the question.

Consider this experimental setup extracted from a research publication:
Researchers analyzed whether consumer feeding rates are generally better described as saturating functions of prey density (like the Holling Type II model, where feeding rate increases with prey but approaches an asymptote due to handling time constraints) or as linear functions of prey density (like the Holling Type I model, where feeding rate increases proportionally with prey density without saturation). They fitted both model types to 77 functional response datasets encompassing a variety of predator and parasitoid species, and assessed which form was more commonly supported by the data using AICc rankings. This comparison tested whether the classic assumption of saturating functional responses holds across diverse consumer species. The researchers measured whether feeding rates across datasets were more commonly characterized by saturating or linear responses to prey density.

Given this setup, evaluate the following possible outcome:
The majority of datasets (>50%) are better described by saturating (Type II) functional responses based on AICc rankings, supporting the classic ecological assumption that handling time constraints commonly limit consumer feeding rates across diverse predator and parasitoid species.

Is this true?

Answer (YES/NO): YES